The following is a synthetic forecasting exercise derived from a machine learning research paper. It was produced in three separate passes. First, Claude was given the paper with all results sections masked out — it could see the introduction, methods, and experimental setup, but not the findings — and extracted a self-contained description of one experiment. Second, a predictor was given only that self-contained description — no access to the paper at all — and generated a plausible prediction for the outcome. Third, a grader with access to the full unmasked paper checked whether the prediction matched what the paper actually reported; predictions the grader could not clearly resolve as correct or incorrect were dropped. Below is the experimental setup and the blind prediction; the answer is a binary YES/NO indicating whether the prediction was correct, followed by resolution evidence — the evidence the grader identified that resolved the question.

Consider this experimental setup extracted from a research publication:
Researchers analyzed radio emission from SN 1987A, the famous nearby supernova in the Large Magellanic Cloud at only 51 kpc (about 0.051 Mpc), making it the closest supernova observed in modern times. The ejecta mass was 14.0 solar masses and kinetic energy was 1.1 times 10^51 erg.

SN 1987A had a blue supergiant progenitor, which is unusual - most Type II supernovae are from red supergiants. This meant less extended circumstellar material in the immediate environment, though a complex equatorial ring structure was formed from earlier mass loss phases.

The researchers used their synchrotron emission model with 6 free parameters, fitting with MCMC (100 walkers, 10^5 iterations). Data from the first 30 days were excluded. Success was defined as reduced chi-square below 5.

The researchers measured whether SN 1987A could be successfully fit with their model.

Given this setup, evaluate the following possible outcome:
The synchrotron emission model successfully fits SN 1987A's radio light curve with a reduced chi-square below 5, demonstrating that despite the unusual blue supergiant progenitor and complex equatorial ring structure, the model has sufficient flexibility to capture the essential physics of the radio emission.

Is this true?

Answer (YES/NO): YES